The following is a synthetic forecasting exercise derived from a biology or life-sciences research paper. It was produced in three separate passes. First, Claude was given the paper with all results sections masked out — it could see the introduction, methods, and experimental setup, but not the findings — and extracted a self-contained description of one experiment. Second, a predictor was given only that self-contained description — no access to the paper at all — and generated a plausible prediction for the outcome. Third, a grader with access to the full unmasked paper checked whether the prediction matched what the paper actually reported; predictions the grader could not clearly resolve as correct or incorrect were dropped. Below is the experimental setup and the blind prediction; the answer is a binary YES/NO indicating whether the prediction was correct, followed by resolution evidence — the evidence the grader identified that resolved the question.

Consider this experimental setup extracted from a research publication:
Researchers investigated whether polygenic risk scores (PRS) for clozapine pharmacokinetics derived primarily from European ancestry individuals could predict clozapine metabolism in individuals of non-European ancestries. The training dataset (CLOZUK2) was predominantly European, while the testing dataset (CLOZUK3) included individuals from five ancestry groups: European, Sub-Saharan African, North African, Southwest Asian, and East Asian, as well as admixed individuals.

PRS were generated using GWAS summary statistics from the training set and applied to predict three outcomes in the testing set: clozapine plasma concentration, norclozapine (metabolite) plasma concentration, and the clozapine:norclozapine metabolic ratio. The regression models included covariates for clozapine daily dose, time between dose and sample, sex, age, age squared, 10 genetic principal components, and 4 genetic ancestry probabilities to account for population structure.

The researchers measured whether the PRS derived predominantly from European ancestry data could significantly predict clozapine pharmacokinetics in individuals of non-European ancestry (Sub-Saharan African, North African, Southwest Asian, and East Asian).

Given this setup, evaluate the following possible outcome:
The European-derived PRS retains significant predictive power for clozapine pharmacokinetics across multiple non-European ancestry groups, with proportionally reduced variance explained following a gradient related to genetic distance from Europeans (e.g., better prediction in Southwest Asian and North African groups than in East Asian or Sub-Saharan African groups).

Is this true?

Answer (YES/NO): NO